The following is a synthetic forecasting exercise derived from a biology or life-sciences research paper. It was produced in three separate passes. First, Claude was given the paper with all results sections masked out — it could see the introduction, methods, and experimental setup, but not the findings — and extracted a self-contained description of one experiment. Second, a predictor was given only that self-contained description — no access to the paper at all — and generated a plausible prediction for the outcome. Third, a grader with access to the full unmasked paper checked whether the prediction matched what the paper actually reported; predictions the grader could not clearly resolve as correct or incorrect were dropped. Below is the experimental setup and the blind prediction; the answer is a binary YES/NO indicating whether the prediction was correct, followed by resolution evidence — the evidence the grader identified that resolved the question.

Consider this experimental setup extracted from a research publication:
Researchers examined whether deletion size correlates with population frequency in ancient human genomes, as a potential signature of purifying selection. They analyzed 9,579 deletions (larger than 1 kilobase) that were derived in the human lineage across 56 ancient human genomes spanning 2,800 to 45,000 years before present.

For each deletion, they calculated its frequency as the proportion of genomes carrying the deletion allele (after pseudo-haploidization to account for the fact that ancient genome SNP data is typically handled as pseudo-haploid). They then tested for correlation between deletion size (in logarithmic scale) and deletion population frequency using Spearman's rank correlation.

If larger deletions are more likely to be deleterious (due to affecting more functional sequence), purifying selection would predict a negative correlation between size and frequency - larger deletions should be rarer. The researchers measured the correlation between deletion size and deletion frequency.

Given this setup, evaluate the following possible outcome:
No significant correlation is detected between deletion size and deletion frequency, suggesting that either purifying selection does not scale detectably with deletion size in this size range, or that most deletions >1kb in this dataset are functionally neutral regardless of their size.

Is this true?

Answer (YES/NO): NO